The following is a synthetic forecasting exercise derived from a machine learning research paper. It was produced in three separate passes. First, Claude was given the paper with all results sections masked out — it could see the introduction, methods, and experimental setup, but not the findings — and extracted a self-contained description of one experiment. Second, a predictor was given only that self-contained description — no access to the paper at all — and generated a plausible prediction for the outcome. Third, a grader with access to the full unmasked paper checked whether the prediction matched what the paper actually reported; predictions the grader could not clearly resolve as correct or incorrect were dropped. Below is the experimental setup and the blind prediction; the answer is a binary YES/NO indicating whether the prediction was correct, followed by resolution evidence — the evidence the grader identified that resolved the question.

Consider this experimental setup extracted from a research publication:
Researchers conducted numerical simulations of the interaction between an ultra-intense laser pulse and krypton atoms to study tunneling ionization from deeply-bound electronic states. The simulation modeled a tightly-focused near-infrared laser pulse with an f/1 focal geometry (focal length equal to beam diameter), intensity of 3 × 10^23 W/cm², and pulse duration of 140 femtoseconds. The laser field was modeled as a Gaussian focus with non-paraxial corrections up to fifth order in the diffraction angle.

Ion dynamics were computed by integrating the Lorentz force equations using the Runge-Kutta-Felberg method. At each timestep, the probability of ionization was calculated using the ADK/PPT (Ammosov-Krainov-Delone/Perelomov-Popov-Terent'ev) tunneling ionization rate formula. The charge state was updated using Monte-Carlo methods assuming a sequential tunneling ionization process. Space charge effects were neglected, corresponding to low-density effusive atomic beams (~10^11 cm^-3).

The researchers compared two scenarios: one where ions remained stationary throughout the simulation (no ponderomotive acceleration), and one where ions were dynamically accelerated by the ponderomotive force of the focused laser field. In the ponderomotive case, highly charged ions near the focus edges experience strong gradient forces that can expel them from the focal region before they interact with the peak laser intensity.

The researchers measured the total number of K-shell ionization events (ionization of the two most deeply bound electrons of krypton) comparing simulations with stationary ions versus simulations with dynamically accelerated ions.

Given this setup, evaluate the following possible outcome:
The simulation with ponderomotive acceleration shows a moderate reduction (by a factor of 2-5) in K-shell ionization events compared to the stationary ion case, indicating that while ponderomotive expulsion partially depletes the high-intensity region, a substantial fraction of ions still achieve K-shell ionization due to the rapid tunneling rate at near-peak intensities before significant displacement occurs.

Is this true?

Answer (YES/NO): YES